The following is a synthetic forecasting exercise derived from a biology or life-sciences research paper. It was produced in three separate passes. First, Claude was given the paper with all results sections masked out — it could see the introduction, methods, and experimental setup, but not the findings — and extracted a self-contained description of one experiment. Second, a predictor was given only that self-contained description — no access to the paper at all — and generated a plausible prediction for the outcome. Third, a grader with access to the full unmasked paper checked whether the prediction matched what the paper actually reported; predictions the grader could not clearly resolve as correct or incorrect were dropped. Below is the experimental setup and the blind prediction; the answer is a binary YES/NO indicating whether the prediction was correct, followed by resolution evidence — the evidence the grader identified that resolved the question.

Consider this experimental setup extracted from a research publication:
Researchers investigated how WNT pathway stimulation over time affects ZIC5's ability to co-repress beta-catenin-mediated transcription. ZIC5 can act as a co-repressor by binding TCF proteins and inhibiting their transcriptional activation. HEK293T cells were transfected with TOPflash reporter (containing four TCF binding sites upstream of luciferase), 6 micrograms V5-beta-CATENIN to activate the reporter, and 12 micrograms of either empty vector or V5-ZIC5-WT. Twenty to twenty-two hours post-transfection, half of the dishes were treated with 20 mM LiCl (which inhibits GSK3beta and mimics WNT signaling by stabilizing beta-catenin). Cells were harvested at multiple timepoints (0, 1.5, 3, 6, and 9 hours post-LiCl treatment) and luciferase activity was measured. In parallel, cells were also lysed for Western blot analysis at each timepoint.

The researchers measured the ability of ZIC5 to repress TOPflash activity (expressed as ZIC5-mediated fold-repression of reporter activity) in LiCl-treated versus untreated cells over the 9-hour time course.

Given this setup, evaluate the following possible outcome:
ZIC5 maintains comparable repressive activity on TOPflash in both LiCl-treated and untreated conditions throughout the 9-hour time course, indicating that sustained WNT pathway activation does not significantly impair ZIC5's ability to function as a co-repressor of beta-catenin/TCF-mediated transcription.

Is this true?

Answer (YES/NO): NO